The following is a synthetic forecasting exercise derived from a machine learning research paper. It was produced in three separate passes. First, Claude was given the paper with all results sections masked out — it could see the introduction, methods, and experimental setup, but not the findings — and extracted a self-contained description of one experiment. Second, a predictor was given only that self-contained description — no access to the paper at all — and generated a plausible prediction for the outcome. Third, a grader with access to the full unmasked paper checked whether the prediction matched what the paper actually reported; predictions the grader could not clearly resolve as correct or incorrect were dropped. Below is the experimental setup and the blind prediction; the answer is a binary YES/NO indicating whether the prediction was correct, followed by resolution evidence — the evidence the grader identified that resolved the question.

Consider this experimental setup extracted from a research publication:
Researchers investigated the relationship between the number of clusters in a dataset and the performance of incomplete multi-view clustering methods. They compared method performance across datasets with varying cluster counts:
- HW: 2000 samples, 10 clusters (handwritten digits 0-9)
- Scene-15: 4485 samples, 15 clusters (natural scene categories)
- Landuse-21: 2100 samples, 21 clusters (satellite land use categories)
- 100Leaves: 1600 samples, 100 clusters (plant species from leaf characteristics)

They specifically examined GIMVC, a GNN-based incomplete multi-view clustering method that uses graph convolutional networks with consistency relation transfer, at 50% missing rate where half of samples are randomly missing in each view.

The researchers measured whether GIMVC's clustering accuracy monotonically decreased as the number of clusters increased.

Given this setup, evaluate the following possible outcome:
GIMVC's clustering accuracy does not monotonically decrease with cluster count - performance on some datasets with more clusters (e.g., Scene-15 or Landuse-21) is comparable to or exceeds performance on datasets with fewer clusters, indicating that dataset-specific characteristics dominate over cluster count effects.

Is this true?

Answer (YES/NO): NO